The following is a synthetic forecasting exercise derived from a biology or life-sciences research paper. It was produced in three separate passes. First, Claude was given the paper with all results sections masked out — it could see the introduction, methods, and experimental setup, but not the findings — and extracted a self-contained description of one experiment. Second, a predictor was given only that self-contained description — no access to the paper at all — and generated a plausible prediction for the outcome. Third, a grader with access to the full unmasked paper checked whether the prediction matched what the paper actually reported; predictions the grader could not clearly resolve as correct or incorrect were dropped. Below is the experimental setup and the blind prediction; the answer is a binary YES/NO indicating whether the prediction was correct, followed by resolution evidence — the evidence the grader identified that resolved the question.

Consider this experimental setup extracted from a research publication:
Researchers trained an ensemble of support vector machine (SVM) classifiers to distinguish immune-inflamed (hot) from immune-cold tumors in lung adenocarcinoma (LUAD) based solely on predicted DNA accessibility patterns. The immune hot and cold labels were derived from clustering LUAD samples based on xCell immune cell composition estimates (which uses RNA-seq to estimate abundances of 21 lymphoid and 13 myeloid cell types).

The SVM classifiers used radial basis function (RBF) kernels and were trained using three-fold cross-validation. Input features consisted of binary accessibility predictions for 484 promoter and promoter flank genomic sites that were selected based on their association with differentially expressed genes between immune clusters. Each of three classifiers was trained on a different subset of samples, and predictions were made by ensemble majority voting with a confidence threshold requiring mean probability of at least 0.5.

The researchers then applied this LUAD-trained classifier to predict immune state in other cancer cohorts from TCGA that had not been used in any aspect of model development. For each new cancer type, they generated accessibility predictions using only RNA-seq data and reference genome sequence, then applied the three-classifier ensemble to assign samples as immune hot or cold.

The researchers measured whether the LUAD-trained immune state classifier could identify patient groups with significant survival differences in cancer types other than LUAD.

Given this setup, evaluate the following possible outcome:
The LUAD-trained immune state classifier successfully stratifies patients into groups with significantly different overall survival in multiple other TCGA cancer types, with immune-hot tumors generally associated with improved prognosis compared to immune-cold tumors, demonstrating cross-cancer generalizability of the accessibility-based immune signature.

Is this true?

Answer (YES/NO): NO